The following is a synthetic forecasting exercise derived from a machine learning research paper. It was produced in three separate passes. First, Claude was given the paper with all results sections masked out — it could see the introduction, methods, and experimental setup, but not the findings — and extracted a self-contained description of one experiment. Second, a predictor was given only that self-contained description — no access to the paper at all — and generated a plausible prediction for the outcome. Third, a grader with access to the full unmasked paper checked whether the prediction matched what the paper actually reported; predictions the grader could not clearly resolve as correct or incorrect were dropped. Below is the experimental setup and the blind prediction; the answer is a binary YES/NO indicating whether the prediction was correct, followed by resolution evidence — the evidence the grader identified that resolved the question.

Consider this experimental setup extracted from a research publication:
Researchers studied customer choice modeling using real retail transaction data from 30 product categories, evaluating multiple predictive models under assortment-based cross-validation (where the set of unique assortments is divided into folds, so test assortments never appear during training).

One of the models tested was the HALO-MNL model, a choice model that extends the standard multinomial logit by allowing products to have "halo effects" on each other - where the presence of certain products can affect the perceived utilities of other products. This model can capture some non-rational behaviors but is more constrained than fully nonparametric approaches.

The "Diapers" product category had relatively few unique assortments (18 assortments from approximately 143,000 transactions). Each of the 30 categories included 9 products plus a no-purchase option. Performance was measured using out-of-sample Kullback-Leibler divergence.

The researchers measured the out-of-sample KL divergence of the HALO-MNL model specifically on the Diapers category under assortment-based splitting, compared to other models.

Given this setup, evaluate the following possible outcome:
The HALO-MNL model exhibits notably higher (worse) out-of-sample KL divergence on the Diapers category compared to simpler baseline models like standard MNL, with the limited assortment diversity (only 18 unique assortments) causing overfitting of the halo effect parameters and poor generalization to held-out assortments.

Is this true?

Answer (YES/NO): YES